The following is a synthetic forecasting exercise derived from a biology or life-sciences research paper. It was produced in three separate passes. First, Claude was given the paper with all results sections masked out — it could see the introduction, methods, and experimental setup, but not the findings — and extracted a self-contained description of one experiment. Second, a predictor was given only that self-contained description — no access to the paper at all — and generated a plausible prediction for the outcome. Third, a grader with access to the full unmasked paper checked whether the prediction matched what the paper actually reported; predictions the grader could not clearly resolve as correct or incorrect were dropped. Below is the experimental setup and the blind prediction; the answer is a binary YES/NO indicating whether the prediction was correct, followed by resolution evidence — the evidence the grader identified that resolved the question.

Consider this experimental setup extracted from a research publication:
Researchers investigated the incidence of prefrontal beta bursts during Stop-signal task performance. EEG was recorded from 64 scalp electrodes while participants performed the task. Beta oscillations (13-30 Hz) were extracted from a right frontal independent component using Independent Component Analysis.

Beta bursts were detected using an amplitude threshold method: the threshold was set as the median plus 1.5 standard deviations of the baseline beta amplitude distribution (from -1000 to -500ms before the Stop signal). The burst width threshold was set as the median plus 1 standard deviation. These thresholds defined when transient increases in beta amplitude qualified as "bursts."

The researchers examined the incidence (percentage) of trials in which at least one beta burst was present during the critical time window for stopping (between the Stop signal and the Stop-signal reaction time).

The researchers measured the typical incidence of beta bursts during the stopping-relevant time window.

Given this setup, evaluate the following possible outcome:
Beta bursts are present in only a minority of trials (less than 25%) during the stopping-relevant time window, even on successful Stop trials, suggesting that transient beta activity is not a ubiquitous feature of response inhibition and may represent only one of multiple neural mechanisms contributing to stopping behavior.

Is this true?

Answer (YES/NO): YES